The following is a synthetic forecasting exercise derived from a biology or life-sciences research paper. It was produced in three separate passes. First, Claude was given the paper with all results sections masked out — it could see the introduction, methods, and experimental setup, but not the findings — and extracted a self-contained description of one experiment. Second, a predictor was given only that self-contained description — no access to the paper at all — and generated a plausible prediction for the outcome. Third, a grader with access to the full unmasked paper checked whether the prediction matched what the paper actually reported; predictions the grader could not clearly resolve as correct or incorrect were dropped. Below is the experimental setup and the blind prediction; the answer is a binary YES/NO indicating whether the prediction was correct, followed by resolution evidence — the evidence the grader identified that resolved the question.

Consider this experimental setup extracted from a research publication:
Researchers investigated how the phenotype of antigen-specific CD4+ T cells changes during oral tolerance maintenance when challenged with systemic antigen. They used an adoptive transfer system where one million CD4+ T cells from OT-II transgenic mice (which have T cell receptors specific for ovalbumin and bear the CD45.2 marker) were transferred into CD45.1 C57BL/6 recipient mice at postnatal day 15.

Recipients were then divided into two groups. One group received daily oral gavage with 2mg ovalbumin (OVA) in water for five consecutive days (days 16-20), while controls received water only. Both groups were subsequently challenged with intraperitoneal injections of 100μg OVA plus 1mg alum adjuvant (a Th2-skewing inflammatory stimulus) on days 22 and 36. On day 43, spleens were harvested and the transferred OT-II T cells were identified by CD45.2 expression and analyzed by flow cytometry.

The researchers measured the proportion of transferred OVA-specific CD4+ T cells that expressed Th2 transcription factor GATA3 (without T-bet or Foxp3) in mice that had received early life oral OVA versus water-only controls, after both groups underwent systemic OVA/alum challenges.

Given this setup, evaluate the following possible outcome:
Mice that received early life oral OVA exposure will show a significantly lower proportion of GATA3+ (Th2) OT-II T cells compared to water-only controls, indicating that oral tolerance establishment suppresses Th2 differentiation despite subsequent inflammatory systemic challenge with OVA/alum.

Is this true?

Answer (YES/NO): YES